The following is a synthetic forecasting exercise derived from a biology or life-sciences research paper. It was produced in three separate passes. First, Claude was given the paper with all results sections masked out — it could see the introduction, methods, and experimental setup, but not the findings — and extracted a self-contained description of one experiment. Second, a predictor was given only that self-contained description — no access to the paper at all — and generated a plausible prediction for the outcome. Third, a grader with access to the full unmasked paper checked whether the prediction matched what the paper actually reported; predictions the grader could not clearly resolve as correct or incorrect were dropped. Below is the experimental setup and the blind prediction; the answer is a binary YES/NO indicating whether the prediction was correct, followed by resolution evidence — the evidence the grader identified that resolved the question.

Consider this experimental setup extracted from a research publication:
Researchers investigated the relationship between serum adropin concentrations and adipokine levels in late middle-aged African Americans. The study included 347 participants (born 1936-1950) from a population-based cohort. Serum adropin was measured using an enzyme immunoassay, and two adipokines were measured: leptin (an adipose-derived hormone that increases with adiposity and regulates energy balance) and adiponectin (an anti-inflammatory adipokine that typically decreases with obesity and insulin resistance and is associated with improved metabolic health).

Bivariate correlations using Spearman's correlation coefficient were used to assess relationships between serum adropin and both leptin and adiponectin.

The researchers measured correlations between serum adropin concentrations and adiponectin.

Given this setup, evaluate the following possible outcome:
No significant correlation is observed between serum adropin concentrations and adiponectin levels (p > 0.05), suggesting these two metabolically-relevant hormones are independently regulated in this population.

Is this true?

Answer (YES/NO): NO